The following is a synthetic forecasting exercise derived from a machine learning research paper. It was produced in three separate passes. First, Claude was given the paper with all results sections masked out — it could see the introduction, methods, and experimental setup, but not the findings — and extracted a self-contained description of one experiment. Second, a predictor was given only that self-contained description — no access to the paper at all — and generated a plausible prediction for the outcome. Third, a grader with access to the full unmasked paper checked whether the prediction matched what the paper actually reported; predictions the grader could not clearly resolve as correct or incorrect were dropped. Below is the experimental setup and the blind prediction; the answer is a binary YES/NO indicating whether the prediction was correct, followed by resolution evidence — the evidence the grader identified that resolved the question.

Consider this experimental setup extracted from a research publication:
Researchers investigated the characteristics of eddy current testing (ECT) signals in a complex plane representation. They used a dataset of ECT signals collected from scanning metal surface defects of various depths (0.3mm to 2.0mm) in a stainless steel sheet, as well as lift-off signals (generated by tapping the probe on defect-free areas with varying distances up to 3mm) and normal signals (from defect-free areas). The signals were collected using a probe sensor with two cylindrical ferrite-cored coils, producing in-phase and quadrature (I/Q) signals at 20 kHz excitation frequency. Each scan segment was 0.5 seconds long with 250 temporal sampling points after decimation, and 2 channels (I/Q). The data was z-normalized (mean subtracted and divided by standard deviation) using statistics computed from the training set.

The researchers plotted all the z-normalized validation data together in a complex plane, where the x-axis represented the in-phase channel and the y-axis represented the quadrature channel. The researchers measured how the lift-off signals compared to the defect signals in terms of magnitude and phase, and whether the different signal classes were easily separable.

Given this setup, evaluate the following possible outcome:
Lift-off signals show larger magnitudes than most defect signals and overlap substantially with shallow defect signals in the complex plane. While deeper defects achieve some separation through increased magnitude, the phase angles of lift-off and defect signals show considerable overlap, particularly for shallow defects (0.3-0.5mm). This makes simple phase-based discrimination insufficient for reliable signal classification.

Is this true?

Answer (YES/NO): NO